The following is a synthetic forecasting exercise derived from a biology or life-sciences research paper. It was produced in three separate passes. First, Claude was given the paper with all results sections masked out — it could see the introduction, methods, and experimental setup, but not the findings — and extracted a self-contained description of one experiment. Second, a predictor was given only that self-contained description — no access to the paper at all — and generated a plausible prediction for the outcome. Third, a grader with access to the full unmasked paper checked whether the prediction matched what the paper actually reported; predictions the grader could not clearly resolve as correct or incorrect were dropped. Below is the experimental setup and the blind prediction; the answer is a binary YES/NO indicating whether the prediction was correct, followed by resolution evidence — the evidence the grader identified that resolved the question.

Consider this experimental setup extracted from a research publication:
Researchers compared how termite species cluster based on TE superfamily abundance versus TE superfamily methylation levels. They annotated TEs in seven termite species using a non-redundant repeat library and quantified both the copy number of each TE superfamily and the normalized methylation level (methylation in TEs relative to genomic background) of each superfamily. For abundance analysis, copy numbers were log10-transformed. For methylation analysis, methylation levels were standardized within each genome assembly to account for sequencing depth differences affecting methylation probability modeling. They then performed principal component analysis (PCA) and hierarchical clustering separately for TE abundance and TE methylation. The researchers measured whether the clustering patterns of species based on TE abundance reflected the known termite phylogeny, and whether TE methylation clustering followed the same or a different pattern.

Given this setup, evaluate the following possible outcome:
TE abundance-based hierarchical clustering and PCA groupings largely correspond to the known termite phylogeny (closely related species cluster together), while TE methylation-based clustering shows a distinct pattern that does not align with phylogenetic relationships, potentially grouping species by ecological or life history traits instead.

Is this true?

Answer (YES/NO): NO